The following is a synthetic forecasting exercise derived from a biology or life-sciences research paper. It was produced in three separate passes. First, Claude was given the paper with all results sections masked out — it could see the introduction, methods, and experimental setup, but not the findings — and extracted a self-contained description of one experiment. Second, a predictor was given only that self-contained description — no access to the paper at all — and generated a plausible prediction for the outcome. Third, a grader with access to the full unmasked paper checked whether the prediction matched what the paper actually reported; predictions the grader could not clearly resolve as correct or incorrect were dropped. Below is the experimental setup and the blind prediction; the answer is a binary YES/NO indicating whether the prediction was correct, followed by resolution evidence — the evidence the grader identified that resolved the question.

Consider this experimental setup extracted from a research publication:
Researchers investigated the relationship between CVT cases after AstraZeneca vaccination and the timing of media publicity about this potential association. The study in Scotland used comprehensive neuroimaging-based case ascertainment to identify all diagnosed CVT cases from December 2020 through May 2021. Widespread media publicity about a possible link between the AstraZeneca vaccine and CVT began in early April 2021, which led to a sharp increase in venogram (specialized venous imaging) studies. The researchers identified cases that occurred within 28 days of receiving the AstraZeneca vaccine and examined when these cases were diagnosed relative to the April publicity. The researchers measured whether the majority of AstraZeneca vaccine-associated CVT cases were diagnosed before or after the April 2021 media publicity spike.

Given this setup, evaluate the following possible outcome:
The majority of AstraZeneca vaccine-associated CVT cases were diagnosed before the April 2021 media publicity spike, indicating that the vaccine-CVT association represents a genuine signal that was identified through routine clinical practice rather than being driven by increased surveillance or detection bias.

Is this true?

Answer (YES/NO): YES